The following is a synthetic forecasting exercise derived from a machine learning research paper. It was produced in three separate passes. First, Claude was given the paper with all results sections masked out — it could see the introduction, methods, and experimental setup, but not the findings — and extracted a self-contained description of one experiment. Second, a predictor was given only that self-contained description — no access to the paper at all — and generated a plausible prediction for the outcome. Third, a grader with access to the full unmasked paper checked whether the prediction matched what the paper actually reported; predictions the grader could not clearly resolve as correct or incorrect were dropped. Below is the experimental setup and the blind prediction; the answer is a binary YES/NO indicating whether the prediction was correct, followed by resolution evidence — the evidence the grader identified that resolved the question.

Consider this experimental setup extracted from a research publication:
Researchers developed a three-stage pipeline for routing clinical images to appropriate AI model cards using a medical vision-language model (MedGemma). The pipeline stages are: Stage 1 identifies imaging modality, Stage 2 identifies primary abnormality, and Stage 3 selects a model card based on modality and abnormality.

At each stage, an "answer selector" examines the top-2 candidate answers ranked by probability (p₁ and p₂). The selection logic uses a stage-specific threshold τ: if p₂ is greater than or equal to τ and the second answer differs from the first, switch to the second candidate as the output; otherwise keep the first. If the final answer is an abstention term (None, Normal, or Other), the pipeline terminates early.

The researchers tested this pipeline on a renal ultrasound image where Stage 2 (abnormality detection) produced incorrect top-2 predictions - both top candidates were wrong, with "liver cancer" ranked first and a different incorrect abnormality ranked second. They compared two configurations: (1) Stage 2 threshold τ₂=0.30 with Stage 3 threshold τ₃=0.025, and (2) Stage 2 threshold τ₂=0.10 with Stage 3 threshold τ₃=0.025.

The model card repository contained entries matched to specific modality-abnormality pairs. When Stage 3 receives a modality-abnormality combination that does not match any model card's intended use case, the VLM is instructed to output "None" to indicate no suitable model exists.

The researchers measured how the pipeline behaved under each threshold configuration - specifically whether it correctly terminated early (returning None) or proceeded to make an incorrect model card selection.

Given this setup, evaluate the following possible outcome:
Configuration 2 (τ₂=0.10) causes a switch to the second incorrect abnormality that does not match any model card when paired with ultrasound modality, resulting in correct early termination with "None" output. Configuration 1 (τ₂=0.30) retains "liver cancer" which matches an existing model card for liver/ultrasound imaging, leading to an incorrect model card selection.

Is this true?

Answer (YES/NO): NO